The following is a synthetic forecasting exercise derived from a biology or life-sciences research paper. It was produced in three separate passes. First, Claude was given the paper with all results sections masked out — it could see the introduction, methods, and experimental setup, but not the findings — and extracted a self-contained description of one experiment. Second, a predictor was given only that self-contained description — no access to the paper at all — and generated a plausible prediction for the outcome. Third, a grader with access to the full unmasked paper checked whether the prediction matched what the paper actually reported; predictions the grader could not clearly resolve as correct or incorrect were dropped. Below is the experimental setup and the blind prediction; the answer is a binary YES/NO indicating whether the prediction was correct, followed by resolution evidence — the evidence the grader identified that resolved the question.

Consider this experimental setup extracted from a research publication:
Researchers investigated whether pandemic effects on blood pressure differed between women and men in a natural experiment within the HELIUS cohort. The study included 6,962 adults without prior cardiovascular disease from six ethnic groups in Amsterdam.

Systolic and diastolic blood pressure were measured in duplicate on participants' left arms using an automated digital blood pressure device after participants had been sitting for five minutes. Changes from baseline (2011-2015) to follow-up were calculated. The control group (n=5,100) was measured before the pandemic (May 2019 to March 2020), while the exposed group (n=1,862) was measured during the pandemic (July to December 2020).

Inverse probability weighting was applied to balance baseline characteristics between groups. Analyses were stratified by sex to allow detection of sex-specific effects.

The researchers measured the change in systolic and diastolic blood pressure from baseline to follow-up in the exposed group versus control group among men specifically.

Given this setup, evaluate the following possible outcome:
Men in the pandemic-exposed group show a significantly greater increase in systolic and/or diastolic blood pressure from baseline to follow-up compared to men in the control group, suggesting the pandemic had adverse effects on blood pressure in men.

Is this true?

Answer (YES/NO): YES